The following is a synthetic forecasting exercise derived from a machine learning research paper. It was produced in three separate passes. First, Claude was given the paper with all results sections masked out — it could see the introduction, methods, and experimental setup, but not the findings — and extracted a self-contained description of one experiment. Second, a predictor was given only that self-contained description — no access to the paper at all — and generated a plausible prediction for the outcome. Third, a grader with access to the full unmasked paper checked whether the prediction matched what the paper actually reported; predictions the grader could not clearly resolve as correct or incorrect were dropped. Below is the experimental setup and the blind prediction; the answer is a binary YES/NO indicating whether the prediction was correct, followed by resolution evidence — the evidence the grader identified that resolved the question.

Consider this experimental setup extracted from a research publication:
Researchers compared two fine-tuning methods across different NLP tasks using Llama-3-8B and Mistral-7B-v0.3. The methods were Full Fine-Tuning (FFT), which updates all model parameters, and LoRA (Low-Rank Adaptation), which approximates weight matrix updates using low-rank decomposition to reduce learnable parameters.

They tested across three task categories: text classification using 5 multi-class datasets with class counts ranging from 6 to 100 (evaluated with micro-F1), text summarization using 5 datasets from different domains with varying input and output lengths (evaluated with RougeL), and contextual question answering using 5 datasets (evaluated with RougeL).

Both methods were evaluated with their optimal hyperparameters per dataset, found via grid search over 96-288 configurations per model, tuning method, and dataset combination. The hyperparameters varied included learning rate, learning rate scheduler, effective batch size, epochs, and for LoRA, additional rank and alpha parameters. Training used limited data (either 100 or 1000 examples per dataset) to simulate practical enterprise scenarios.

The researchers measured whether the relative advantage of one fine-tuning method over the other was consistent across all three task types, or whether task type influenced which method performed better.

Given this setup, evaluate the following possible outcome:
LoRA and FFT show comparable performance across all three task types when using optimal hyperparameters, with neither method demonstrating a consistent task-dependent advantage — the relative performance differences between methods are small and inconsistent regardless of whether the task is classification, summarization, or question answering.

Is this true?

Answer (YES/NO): YES